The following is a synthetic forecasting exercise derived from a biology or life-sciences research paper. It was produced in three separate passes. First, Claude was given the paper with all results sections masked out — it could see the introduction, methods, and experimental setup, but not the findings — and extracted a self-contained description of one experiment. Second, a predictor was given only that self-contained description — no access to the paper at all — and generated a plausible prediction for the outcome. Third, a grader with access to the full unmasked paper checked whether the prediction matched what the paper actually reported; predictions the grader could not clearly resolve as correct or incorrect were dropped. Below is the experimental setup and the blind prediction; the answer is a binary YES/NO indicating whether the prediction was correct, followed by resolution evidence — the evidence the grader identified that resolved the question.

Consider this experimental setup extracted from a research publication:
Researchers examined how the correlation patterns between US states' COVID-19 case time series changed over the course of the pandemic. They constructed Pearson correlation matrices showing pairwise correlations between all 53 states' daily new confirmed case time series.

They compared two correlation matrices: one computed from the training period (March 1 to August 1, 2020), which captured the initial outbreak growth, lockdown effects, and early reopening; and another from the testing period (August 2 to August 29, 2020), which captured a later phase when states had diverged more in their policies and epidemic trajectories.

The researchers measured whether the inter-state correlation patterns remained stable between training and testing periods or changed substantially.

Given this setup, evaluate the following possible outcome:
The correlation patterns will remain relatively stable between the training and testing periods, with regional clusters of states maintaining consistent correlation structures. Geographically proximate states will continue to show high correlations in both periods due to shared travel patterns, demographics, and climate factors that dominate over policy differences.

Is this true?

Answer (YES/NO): NO